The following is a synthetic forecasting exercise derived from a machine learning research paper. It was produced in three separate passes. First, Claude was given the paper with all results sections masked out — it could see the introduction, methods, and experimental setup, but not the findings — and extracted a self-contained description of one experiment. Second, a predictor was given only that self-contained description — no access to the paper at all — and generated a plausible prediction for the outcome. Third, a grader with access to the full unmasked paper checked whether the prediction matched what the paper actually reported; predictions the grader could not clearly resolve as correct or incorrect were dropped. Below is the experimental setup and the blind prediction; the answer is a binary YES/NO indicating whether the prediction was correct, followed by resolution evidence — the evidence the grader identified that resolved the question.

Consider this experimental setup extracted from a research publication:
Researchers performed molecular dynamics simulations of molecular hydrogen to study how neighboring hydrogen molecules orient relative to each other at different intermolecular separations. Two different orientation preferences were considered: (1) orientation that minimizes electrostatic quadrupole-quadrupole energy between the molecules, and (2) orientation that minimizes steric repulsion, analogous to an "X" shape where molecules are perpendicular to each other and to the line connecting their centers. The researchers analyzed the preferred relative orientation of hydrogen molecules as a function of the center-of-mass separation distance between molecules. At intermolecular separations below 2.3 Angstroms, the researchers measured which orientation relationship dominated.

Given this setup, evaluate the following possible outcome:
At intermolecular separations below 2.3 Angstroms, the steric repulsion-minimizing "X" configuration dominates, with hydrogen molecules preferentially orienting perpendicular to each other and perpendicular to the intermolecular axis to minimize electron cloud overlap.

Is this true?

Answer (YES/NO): YES